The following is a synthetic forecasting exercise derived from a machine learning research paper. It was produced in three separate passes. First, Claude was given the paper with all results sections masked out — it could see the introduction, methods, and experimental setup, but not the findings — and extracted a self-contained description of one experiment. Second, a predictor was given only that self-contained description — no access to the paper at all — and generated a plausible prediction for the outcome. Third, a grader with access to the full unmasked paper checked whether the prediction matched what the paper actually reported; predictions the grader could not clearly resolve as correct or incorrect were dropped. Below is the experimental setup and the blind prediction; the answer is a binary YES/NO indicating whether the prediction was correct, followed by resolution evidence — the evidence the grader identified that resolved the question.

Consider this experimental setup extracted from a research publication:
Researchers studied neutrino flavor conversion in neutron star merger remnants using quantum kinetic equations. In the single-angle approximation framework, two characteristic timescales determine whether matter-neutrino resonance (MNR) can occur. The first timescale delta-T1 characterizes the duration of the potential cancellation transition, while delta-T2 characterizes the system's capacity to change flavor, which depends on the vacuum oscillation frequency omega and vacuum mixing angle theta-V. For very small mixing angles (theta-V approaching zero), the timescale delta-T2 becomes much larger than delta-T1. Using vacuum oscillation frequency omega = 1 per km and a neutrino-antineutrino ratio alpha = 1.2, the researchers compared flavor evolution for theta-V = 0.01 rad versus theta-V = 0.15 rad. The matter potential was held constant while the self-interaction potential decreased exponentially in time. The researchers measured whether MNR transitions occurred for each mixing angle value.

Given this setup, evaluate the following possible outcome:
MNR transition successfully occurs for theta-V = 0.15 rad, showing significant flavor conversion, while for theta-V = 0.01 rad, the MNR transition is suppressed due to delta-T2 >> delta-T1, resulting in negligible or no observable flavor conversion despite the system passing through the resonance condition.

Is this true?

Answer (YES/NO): YES